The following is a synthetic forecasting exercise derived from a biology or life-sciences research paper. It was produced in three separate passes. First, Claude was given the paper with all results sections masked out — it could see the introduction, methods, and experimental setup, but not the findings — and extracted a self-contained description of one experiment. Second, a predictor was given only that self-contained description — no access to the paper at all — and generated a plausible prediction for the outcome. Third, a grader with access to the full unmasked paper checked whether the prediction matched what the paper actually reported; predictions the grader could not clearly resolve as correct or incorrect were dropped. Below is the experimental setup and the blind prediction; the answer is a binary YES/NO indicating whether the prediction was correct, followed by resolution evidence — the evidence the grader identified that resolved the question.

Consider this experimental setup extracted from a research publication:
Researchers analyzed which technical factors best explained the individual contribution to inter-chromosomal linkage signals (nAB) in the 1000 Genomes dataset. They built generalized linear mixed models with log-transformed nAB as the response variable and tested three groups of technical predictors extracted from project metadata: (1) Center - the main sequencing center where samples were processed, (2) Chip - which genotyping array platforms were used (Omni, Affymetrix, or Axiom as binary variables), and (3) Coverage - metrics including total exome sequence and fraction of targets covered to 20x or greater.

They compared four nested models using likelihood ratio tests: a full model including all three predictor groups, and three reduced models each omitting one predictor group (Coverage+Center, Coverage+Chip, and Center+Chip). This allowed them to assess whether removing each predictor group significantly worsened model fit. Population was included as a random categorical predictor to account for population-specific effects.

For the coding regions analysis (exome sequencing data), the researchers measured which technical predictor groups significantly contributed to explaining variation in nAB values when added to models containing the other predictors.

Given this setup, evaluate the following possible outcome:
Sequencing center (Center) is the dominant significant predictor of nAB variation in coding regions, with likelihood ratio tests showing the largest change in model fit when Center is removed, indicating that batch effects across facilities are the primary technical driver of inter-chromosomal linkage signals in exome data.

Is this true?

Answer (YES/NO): YES